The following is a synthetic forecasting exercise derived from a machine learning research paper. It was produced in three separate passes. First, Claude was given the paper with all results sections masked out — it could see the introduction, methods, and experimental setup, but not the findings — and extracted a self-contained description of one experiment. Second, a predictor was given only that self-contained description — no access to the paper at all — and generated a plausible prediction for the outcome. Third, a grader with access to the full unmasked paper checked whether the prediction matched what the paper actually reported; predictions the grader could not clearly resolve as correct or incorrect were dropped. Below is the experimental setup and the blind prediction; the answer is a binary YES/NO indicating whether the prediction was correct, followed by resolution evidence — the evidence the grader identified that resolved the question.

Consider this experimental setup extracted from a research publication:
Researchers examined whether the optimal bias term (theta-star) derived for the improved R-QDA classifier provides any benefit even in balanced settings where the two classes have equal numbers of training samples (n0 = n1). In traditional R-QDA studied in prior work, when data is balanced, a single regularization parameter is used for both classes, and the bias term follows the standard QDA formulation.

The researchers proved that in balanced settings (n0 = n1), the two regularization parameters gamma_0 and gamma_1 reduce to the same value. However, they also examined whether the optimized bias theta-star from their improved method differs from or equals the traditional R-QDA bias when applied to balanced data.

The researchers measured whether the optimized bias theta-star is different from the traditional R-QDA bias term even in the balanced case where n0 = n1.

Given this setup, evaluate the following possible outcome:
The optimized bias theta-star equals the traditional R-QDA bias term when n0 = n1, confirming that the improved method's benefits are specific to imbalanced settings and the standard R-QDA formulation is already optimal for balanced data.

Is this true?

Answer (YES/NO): NO